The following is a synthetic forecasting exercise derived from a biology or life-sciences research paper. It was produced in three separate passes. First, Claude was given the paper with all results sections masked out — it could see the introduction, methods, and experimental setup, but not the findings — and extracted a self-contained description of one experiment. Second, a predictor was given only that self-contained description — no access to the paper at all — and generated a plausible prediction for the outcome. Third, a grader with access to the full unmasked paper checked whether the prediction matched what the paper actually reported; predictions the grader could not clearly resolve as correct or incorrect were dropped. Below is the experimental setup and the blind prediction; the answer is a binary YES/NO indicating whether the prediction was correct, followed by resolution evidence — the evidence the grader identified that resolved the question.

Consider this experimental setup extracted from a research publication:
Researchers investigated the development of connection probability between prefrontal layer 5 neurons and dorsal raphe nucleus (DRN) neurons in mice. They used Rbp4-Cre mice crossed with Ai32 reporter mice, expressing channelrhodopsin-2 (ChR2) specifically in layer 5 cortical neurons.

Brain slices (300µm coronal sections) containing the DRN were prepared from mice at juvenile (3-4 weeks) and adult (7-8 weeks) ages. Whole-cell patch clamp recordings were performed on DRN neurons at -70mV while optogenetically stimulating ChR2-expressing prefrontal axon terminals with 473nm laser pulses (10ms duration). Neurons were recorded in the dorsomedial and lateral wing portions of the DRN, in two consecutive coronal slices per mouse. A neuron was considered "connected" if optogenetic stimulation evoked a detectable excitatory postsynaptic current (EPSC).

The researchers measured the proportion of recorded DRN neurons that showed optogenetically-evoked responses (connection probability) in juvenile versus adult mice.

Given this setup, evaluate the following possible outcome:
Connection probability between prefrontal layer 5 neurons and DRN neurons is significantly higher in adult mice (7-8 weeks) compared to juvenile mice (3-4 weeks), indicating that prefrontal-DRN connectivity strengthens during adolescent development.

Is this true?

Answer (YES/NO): YES